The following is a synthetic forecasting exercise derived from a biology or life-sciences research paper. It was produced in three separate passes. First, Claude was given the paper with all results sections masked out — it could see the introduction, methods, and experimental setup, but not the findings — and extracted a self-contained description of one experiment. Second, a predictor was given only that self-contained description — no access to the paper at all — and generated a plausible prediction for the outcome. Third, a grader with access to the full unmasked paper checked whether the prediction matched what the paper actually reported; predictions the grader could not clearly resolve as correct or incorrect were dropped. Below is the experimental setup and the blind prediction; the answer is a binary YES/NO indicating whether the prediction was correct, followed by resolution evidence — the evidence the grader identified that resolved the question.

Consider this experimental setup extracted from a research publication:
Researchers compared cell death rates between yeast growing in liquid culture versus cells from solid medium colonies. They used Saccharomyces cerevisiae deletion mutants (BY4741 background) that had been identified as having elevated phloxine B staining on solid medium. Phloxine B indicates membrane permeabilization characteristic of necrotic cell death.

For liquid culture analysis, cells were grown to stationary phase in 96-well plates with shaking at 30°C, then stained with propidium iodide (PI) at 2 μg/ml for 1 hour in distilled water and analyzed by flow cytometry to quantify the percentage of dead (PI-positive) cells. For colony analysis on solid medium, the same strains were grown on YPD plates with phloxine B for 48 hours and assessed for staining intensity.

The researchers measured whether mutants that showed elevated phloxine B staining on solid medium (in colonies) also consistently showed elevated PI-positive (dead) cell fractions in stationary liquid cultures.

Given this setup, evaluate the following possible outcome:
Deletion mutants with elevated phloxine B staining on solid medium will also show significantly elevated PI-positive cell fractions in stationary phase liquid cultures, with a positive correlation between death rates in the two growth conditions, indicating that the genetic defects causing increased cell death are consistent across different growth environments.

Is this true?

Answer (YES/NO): YES